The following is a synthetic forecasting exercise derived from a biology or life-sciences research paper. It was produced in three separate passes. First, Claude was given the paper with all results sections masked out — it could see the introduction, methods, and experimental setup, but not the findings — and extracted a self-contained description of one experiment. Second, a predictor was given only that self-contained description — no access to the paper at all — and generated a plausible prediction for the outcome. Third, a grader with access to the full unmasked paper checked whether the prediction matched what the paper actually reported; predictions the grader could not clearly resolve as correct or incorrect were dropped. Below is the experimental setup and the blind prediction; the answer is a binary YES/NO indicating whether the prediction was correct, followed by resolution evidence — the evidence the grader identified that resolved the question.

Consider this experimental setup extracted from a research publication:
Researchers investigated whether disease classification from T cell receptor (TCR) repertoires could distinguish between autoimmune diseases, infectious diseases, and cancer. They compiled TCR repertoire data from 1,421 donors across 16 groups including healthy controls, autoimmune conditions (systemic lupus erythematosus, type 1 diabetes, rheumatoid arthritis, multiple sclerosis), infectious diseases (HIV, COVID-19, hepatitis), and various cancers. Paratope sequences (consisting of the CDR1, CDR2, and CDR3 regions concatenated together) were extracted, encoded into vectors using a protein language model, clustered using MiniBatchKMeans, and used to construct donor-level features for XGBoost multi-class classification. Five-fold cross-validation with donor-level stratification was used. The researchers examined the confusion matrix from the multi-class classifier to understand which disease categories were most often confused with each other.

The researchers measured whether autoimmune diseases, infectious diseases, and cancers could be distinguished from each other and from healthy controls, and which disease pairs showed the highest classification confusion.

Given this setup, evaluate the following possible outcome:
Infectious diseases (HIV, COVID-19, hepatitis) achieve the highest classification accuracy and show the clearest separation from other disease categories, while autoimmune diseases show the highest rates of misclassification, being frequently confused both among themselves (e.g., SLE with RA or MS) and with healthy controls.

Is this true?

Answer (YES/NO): NO